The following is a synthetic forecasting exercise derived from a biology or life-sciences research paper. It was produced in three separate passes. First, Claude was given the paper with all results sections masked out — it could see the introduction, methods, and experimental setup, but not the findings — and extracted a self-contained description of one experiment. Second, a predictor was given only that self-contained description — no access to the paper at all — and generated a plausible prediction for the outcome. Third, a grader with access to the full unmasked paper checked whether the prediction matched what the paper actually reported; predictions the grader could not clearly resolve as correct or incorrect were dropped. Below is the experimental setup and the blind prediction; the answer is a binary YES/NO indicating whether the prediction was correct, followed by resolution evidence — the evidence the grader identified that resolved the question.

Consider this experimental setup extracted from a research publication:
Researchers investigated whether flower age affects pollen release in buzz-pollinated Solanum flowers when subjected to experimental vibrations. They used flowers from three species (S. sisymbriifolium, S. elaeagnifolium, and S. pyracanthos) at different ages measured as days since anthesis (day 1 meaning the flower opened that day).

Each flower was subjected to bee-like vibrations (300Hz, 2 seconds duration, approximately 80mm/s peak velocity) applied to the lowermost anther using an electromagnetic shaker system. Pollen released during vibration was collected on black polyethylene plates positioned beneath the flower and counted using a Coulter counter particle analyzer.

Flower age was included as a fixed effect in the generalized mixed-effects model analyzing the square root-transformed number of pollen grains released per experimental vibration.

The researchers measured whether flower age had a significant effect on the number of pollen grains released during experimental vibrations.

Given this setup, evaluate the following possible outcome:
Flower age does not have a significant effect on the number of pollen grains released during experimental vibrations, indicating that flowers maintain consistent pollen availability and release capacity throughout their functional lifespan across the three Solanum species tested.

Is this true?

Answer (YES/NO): NO